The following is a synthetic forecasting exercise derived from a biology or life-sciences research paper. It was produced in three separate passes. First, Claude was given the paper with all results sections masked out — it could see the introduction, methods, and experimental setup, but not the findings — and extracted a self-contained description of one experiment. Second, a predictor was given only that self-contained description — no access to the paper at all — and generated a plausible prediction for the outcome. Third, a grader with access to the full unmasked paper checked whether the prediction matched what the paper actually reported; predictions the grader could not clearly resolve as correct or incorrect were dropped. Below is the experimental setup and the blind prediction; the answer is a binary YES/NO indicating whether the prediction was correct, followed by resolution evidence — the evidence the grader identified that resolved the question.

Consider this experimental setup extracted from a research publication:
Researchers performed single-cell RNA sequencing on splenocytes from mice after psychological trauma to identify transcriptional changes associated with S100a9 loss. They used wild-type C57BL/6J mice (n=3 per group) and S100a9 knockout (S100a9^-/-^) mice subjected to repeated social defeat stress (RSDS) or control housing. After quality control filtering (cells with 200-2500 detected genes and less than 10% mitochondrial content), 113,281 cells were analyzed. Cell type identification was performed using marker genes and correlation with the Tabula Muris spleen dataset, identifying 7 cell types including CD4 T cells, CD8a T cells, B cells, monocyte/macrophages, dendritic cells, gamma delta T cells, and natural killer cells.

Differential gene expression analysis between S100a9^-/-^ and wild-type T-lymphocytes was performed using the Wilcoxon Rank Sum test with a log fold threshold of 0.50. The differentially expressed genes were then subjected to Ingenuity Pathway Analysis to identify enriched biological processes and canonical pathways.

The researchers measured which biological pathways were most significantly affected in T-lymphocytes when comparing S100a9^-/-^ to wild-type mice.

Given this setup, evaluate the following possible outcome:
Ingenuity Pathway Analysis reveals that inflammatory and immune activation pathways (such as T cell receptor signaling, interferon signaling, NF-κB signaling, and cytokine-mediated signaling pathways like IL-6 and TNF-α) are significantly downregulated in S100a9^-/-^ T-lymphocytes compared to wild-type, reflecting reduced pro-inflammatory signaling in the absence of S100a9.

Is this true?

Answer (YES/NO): NO